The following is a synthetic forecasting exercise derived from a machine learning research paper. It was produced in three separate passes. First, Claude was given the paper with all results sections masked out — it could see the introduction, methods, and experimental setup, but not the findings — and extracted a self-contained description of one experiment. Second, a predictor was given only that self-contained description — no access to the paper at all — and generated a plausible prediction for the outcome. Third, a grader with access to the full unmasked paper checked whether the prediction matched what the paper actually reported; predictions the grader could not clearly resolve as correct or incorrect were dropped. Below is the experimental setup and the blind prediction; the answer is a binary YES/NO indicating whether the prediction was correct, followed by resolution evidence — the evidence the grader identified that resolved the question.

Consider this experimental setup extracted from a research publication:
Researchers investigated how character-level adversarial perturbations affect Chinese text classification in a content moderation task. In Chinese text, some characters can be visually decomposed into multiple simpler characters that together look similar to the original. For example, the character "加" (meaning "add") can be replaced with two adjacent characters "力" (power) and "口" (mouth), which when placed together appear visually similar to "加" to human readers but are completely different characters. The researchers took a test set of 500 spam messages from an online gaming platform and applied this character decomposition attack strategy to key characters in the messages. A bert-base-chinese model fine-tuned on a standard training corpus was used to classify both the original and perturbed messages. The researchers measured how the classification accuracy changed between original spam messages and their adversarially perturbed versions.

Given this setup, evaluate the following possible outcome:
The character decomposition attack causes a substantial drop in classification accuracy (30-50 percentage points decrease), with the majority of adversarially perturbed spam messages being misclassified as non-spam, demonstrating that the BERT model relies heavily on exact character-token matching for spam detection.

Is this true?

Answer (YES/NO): NO